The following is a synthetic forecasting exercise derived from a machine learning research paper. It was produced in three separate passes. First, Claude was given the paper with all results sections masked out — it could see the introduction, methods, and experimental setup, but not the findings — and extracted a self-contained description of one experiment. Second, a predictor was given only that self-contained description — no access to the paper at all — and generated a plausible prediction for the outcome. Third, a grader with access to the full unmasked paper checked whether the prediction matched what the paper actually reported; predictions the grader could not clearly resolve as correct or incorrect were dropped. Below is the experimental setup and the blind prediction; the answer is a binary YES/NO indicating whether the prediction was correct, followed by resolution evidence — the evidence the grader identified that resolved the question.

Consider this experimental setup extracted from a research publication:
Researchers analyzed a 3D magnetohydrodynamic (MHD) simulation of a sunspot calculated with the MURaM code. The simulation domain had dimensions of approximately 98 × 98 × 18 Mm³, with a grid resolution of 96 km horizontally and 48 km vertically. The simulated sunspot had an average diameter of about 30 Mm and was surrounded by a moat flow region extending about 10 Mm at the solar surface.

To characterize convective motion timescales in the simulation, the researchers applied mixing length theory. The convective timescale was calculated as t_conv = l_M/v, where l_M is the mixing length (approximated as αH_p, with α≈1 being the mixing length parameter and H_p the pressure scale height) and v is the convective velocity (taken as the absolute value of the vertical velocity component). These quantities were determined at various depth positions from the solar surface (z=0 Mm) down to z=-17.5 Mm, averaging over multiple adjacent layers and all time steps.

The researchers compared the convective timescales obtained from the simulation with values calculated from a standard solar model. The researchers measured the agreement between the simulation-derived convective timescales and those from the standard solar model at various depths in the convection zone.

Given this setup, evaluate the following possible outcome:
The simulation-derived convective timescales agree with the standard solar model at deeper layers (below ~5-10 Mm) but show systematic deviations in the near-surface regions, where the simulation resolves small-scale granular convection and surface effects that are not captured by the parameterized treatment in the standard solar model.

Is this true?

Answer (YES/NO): NO